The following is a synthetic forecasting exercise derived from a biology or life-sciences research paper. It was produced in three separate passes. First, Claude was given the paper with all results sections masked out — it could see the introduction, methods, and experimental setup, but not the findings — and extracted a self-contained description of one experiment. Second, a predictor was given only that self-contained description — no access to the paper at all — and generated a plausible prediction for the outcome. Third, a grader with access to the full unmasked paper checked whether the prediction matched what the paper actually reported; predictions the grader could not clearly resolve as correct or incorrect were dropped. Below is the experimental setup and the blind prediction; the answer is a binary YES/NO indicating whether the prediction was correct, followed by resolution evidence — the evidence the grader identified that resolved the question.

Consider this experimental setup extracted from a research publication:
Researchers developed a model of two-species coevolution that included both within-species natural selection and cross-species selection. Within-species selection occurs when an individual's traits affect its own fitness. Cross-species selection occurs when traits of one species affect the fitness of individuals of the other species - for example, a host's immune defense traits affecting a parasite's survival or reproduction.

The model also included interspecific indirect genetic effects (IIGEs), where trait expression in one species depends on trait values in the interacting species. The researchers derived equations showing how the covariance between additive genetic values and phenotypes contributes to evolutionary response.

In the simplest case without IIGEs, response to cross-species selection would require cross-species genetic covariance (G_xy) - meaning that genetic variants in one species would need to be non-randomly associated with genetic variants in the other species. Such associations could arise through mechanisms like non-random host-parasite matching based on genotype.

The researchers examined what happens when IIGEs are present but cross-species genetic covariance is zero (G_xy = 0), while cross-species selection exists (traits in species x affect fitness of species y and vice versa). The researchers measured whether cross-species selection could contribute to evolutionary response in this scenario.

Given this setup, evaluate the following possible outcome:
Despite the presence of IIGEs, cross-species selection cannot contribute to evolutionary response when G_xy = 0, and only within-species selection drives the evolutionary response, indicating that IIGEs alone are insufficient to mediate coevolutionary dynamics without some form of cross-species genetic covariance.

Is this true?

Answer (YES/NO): NO